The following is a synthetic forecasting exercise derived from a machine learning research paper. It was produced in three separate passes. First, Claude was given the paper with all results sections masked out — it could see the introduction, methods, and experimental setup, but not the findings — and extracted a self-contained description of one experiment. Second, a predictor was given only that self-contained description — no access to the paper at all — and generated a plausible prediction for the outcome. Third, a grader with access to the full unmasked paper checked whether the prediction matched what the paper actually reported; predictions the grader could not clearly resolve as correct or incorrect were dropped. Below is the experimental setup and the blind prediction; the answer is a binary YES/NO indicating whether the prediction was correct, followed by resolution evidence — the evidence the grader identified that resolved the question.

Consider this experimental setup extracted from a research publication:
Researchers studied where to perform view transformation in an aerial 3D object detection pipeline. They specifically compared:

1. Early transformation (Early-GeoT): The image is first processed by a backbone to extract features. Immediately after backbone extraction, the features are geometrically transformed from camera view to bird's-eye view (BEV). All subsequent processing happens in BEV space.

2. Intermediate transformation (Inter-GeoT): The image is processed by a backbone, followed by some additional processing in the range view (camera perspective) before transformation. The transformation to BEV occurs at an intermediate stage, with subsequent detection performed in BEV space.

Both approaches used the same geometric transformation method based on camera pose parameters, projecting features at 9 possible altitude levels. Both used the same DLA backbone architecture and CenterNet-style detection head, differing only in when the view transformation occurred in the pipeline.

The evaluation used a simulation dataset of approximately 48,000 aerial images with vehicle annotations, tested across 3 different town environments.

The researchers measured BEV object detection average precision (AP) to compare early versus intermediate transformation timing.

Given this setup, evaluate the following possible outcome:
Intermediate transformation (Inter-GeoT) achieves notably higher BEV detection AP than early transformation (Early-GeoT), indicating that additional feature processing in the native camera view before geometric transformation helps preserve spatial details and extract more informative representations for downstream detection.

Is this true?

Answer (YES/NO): NO